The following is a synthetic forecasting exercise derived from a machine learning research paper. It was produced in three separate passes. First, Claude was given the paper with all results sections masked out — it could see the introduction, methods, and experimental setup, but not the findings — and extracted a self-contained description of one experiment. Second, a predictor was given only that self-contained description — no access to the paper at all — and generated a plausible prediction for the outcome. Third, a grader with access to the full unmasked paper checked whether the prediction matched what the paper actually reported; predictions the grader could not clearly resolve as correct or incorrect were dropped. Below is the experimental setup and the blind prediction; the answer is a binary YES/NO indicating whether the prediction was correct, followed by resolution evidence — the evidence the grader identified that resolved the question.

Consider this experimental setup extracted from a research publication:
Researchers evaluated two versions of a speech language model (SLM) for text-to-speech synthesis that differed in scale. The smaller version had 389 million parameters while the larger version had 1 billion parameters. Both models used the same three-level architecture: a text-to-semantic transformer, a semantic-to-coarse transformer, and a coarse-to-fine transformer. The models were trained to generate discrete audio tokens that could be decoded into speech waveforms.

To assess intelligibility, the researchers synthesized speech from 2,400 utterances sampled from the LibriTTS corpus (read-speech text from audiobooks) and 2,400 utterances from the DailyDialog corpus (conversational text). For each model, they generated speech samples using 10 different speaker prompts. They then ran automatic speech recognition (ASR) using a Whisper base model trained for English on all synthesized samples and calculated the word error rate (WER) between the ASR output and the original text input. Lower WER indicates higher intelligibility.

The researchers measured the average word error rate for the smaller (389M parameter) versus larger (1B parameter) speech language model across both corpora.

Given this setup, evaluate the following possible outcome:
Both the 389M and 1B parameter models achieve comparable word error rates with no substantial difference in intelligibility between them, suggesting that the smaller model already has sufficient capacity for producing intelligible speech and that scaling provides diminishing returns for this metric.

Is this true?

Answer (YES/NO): NO